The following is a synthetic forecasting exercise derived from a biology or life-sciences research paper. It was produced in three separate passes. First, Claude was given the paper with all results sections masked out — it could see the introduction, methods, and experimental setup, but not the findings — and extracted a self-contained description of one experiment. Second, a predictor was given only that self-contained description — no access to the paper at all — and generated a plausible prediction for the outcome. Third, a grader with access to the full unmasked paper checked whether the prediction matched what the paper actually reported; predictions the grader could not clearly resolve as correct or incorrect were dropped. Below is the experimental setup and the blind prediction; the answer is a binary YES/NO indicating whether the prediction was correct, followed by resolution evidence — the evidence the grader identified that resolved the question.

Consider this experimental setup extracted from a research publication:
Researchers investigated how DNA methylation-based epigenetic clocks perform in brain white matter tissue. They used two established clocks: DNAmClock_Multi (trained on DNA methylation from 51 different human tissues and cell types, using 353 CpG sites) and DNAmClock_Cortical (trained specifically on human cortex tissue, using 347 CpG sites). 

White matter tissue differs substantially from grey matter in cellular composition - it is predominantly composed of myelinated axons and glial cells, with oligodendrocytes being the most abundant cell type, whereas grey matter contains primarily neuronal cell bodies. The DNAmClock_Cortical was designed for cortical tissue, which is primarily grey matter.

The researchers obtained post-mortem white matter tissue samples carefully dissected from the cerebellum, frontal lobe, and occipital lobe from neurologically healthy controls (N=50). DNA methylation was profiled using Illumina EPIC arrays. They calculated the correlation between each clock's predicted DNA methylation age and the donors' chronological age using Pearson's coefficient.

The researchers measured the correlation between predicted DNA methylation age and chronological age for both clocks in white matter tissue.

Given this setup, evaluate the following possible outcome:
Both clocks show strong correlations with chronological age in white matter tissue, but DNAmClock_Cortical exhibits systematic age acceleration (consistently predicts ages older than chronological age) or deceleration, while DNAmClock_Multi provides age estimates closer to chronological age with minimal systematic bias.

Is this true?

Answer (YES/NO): NO